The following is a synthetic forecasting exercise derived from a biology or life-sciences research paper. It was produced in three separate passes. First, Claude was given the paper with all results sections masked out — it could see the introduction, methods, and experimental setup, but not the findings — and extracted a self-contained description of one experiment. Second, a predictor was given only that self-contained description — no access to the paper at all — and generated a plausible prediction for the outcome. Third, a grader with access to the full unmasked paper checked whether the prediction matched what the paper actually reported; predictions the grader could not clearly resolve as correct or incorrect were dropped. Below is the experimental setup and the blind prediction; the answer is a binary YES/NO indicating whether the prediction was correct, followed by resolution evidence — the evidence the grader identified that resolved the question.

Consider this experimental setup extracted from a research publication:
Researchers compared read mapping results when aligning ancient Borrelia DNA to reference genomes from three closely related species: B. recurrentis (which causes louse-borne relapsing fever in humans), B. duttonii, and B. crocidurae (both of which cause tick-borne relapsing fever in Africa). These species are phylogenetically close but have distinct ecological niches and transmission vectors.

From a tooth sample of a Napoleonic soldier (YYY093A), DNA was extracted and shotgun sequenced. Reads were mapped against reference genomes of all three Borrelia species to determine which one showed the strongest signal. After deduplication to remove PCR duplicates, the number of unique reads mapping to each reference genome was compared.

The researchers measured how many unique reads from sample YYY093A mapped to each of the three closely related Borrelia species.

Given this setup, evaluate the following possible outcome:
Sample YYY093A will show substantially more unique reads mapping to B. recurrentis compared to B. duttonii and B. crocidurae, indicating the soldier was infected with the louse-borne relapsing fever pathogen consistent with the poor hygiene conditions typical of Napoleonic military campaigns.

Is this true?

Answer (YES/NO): YES